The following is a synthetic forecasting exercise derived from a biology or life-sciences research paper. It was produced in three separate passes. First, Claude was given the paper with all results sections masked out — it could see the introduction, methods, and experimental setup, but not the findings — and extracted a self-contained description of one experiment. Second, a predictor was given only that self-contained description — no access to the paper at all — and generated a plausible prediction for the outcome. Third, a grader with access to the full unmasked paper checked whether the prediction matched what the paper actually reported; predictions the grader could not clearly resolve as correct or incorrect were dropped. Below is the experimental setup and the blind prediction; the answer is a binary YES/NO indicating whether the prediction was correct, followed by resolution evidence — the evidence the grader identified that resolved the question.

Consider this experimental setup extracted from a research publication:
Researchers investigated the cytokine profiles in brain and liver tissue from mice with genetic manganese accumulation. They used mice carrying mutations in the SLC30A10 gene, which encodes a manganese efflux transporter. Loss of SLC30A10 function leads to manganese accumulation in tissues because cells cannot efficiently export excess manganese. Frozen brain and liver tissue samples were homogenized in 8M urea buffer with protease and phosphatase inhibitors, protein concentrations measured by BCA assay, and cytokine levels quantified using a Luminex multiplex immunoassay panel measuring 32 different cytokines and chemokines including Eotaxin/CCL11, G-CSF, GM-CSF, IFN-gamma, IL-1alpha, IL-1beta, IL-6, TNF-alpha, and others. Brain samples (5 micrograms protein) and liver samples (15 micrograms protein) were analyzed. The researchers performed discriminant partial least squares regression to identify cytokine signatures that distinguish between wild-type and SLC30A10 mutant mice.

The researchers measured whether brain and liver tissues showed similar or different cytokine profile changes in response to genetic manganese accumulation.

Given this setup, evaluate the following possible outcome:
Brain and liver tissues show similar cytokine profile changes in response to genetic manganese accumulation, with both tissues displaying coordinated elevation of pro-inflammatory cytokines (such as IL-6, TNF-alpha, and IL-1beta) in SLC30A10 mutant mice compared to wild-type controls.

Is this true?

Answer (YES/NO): NO